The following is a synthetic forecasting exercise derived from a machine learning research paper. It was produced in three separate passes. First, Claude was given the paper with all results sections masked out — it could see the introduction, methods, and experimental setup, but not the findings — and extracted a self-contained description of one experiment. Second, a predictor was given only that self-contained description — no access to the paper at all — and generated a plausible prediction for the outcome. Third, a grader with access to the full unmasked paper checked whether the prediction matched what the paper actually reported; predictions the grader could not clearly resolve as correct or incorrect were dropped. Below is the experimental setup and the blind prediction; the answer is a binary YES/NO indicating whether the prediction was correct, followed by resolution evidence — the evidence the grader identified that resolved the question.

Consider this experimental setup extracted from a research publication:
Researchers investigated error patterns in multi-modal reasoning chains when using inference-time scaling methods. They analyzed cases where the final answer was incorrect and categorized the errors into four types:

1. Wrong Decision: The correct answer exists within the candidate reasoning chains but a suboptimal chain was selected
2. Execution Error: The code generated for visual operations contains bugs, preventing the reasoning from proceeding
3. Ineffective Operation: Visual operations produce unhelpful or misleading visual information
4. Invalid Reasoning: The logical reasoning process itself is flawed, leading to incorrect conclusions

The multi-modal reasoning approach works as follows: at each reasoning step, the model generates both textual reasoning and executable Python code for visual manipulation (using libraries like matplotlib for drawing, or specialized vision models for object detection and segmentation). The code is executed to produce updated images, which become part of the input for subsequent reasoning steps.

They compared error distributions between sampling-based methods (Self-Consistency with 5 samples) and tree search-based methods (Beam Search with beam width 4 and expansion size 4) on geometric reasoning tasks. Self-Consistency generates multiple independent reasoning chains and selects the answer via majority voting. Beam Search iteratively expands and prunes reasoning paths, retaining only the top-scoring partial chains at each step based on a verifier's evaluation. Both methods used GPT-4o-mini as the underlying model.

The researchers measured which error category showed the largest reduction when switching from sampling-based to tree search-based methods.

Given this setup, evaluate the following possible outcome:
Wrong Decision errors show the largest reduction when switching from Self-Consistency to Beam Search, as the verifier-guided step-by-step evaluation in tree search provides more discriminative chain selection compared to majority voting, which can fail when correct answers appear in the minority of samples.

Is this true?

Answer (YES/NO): NO